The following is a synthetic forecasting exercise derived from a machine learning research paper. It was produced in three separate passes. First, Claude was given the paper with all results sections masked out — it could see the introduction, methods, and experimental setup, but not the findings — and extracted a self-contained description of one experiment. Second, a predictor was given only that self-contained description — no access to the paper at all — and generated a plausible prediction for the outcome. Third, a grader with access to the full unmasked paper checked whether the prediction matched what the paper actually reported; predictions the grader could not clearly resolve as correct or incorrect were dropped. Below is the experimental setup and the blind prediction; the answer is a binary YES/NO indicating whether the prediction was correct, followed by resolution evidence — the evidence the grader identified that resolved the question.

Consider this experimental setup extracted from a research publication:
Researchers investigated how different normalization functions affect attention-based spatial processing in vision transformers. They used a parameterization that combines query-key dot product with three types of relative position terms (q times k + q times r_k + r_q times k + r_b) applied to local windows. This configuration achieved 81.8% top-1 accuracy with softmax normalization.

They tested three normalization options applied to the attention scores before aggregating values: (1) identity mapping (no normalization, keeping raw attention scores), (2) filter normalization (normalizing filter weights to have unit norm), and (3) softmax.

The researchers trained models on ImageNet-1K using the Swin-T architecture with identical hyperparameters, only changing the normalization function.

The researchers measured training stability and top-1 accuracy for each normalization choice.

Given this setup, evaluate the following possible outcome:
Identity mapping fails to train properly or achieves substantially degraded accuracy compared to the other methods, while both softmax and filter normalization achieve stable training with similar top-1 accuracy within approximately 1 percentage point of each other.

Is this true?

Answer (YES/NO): YES